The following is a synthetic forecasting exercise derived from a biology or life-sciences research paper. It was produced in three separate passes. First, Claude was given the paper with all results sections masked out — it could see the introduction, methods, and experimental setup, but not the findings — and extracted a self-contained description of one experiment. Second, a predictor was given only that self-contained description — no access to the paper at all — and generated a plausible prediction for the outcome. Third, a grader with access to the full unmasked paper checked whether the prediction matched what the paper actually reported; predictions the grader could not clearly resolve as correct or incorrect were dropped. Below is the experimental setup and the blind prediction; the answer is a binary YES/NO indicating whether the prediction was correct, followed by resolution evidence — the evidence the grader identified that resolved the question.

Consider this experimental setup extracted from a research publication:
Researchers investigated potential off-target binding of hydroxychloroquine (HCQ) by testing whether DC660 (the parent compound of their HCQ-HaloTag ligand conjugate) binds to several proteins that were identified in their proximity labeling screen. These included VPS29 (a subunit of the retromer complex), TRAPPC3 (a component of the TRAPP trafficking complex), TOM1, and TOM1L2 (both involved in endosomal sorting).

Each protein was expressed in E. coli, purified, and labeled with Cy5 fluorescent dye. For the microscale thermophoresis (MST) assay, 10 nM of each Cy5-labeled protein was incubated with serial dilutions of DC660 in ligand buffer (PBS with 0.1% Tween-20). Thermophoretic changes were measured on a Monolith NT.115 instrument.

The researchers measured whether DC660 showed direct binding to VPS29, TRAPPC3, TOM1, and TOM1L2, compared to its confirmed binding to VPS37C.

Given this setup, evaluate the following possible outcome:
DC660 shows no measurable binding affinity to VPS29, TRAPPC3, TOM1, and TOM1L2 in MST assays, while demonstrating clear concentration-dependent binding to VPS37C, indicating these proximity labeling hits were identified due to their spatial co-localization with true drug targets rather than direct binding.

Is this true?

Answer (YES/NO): NO